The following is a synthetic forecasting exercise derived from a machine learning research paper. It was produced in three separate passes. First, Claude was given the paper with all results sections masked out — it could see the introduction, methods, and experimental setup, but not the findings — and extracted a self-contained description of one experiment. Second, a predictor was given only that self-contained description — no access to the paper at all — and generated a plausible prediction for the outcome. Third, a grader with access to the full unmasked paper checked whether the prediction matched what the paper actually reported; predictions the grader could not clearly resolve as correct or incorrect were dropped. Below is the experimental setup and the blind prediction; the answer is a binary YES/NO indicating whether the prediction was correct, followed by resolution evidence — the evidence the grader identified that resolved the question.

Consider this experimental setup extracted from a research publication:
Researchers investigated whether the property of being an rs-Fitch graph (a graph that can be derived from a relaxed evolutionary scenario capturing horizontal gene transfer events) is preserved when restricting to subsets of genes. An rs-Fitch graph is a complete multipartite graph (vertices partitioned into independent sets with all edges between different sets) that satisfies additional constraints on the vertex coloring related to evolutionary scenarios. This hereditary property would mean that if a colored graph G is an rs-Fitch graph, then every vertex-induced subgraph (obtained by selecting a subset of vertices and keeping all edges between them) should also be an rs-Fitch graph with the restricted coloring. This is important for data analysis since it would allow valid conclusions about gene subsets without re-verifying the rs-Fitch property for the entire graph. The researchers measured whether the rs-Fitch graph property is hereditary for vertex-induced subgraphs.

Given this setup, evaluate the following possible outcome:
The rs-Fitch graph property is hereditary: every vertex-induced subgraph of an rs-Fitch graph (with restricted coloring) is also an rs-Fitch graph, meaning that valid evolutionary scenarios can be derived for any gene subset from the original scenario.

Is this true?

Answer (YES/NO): YES